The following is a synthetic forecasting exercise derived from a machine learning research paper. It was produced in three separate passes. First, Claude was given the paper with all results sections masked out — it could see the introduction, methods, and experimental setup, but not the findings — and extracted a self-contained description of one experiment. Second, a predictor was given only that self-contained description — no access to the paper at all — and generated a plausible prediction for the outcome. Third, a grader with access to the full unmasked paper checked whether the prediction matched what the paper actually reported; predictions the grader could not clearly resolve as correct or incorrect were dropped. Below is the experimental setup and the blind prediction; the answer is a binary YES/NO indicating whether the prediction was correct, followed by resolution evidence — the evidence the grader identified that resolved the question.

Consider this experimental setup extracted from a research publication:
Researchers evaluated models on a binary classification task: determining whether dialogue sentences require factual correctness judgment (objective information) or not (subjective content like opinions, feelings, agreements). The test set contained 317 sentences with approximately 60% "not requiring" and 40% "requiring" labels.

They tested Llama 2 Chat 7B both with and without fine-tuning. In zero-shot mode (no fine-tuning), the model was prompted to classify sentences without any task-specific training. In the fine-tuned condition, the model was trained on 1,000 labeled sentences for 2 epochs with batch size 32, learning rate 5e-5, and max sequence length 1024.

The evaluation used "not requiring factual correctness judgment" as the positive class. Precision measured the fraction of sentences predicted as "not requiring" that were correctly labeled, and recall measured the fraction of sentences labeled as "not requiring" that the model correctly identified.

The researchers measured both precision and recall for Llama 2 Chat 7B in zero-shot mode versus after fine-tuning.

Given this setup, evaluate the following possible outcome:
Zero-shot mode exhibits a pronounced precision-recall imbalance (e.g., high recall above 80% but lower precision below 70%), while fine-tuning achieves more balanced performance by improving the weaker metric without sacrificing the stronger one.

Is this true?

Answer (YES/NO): NO